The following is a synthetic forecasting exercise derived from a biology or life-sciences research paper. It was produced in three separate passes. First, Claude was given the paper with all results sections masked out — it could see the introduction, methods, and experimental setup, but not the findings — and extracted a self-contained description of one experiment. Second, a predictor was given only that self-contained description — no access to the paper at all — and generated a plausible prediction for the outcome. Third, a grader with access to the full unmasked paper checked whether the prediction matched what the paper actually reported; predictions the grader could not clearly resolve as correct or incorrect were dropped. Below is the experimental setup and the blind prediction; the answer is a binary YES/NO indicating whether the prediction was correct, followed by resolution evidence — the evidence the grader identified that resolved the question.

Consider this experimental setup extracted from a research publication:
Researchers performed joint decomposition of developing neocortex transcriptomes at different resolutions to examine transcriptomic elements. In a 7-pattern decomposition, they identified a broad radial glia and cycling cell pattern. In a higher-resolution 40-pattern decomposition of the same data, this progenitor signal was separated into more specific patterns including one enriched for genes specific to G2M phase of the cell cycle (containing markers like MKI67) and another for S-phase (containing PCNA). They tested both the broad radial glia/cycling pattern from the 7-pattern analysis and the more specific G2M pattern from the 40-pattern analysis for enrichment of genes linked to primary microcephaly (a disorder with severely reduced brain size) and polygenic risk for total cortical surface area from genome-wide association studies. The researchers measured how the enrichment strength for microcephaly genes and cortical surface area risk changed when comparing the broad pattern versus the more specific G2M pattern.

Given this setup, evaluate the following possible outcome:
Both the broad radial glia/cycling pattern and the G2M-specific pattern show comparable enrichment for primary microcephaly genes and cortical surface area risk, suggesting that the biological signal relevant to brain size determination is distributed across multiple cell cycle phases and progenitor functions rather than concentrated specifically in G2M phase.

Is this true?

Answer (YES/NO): NO